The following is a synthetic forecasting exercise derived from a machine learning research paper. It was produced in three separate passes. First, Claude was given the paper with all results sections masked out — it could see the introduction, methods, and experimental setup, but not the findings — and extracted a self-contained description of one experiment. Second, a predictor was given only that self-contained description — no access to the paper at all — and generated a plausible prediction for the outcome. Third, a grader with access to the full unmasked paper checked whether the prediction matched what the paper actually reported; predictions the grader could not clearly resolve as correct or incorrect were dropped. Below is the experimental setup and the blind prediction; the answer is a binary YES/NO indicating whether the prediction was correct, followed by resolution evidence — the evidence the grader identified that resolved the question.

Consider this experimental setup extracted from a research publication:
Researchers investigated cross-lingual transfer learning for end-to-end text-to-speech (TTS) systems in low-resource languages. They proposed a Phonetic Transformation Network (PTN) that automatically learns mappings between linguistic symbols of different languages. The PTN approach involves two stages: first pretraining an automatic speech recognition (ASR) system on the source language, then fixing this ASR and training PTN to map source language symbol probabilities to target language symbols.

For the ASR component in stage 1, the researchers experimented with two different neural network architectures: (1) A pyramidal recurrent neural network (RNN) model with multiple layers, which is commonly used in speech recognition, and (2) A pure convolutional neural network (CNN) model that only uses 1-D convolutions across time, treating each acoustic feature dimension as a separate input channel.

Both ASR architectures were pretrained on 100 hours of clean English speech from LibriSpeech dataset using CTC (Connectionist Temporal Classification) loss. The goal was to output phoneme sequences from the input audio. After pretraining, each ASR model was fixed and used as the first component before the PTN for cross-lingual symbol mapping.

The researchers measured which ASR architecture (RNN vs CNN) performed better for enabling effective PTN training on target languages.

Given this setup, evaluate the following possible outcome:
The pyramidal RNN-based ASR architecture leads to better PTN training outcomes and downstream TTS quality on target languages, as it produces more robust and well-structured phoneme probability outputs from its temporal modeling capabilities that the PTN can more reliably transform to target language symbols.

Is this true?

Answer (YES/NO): NO